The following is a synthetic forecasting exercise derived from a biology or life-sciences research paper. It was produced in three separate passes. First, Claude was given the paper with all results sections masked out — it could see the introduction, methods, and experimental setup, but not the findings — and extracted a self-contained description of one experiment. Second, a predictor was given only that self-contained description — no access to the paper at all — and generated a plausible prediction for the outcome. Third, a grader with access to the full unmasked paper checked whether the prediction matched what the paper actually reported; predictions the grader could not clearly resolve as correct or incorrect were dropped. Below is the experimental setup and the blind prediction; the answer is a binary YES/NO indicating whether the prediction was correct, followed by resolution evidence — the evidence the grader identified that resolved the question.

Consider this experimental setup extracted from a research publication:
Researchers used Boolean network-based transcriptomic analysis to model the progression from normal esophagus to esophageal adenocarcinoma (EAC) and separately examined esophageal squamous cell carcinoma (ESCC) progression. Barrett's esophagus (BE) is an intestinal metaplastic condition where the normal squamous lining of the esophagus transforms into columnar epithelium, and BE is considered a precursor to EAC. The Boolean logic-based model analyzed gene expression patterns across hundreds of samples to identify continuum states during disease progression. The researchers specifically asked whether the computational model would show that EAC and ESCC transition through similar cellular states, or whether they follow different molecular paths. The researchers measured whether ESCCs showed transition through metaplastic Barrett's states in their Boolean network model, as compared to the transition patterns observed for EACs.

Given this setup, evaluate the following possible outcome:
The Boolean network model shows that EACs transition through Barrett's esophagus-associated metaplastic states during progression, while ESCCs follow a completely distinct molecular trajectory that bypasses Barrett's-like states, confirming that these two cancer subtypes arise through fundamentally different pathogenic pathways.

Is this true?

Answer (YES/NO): YES